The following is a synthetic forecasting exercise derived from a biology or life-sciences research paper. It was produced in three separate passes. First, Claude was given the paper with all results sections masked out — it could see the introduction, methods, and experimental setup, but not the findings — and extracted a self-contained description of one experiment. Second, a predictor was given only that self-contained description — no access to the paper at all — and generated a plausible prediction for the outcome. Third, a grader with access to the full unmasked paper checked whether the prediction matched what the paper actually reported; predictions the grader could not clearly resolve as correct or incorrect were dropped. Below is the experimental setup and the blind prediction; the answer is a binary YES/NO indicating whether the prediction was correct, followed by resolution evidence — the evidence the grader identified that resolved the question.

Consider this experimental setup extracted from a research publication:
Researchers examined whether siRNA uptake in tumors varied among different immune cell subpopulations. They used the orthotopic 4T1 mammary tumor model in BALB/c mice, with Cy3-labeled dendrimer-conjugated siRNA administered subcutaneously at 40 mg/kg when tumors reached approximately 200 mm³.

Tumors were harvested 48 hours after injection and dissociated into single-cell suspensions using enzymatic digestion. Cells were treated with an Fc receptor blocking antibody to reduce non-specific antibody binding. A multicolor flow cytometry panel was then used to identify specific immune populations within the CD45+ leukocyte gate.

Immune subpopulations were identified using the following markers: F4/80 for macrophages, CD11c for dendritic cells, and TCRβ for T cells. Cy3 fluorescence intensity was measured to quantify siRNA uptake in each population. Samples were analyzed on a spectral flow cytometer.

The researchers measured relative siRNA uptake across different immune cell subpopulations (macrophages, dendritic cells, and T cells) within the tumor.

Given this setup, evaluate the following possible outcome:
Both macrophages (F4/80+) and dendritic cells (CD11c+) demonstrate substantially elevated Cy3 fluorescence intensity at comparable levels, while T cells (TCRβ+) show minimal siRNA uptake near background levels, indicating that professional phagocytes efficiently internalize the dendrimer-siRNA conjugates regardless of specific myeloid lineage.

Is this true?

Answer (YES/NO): NO